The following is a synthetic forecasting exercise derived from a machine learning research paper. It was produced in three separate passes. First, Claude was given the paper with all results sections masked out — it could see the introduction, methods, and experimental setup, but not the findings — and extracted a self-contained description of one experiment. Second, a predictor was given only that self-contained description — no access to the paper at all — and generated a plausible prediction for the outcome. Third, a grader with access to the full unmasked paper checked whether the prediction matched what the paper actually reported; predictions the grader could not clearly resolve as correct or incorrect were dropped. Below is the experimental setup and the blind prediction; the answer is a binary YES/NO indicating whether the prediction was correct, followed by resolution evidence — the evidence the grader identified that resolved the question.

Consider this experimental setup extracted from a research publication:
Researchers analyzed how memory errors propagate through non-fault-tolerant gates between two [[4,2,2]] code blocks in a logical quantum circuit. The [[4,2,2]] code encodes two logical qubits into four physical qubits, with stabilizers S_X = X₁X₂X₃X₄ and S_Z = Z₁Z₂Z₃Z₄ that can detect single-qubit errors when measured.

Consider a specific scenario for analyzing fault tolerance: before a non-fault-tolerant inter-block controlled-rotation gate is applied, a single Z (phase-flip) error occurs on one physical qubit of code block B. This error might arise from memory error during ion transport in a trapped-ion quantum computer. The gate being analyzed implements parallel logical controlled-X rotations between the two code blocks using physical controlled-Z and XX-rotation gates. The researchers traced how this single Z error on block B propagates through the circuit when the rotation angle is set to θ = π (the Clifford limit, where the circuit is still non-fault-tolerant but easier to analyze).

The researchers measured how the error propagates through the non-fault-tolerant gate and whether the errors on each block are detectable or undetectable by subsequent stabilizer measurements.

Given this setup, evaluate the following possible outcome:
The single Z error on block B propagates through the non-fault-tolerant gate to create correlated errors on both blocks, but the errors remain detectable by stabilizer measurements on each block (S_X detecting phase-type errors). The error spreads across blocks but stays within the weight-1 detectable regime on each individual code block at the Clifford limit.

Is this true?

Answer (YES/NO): NO